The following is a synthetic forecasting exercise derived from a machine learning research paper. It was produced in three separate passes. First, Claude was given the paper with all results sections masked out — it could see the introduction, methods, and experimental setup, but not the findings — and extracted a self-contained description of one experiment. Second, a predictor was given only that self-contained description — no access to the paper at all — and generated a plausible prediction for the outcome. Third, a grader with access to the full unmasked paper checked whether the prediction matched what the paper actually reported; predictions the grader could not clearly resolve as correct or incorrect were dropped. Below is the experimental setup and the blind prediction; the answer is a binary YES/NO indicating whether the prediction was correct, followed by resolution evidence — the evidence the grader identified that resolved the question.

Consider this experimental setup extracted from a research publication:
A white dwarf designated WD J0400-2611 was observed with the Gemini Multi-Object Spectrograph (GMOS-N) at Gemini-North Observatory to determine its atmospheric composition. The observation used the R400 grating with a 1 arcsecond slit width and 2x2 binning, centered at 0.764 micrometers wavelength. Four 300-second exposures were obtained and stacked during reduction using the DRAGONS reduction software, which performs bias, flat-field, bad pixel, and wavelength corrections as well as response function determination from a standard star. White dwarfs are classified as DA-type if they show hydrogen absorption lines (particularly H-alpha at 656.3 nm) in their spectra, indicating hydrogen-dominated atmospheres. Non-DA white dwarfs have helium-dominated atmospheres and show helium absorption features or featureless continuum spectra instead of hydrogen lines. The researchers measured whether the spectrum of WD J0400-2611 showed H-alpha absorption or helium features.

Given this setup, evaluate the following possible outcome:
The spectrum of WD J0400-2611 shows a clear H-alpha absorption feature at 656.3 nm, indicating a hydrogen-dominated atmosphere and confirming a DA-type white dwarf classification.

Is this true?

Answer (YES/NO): YES